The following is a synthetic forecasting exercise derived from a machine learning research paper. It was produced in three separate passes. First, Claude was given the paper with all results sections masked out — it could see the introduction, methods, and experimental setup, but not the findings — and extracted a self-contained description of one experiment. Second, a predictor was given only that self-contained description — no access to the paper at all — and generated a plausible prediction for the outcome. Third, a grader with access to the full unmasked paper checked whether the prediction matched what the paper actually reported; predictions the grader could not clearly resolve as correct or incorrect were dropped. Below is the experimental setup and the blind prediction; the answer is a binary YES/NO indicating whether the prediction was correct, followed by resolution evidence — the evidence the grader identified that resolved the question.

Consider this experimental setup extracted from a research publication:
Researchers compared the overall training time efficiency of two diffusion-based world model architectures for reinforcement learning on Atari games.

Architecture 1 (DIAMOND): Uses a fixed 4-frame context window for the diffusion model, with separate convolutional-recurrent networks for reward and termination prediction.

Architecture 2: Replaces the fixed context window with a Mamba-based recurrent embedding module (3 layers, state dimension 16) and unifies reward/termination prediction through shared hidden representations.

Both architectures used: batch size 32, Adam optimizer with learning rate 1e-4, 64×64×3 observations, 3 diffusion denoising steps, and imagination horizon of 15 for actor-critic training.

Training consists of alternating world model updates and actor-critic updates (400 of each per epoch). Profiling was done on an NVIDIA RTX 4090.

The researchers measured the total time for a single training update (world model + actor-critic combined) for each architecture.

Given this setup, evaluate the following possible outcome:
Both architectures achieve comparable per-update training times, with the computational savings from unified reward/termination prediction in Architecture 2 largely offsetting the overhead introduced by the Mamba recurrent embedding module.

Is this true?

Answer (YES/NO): YES